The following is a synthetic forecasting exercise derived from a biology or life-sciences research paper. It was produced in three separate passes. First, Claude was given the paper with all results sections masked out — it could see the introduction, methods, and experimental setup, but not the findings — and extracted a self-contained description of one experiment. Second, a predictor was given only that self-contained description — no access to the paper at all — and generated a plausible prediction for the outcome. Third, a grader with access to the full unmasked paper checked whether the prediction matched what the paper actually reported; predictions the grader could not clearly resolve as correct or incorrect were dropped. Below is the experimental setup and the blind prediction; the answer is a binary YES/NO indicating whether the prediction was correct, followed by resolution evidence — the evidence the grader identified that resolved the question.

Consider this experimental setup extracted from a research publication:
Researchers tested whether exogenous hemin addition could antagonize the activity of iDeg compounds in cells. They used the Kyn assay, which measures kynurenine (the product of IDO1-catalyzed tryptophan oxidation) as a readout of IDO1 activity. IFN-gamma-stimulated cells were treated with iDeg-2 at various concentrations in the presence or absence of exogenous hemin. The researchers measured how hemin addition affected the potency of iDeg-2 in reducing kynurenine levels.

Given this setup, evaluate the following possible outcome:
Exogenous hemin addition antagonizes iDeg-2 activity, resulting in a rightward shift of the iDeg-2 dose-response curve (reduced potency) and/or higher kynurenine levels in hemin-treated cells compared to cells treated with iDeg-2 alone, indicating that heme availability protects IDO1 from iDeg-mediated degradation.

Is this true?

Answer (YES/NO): YES